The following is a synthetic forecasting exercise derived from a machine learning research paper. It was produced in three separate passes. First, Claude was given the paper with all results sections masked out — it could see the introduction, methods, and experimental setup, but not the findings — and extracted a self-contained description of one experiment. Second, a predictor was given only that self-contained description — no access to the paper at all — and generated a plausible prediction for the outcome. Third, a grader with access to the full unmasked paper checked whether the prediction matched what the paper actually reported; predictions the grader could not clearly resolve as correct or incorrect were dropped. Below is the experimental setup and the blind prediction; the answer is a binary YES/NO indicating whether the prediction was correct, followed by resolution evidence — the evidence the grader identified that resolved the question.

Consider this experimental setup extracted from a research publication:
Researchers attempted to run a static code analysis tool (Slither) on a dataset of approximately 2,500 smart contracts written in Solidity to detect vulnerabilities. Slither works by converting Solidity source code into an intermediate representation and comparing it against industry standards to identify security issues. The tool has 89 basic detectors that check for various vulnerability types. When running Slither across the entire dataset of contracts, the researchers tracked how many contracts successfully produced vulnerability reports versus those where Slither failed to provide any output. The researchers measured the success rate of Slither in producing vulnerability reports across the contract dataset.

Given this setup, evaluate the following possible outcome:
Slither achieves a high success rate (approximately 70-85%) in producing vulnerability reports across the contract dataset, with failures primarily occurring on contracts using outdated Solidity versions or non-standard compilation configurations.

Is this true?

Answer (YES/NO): YES